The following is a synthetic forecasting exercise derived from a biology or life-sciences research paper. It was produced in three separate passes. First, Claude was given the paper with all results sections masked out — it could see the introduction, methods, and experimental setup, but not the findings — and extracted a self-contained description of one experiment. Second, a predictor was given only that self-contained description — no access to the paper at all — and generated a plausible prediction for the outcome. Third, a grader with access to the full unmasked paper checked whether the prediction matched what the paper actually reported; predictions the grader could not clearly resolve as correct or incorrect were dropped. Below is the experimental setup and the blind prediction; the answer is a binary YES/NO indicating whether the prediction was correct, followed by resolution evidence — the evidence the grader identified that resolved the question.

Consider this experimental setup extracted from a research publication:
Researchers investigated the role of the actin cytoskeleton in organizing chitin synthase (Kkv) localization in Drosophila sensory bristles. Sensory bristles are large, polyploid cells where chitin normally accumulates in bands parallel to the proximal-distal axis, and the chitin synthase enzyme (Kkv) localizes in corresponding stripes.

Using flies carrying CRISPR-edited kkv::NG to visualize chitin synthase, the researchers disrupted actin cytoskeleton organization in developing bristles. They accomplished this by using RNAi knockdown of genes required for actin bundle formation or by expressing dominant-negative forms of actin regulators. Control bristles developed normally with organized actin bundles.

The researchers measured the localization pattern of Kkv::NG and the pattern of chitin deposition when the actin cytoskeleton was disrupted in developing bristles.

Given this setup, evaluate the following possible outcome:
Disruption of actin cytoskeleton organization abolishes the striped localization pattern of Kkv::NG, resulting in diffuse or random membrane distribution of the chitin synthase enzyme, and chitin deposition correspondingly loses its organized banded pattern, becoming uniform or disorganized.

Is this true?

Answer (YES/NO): NO